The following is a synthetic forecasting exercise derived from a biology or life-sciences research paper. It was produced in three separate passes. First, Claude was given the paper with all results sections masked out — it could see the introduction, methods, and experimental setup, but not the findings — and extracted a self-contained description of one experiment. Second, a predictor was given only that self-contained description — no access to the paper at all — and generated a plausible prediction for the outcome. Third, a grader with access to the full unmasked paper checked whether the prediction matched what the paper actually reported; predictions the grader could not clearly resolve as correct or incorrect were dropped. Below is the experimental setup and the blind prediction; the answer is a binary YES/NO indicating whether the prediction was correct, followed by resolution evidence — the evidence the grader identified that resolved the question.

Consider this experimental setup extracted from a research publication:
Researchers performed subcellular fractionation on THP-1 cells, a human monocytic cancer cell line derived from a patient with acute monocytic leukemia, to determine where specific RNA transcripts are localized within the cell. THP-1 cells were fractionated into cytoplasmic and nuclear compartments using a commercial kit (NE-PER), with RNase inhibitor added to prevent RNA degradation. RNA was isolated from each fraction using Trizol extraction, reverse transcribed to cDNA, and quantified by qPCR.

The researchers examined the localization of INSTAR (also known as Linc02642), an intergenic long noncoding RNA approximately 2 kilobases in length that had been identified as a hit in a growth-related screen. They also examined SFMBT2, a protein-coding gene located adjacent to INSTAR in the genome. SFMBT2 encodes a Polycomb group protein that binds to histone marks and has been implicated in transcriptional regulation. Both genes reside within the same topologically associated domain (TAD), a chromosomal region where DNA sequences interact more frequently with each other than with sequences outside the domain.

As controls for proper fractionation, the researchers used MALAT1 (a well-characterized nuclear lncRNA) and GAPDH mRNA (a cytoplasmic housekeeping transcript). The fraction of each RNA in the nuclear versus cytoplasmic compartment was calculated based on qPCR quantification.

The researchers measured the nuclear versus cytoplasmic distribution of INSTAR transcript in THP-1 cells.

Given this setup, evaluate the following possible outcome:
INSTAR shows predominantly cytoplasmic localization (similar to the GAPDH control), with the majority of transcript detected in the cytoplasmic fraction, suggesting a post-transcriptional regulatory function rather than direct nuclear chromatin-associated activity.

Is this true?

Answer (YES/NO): NO